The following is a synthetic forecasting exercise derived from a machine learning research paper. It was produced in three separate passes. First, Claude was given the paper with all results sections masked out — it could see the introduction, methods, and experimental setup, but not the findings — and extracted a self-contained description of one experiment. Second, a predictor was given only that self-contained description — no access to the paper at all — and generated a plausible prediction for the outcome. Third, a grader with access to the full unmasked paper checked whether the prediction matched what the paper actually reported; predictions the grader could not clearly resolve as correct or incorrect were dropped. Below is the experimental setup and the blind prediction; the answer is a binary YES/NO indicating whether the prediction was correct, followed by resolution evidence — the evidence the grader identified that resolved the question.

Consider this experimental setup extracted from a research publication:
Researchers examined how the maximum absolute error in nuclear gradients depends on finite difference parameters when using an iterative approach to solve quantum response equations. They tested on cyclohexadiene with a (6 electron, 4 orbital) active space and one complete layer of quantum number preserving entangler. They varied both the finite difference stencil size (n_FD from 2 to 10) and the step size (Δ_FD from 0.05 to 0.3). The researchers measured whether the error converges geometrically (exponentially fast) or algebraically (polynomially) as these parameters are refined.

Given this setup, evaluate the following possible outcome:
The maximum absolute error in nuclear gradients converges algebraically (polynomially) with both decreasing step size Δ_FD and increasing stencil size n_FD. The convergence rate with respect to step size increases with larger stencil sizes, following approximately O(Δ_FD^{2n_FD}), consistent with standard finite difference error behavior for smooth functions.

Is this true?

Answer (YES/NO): NO